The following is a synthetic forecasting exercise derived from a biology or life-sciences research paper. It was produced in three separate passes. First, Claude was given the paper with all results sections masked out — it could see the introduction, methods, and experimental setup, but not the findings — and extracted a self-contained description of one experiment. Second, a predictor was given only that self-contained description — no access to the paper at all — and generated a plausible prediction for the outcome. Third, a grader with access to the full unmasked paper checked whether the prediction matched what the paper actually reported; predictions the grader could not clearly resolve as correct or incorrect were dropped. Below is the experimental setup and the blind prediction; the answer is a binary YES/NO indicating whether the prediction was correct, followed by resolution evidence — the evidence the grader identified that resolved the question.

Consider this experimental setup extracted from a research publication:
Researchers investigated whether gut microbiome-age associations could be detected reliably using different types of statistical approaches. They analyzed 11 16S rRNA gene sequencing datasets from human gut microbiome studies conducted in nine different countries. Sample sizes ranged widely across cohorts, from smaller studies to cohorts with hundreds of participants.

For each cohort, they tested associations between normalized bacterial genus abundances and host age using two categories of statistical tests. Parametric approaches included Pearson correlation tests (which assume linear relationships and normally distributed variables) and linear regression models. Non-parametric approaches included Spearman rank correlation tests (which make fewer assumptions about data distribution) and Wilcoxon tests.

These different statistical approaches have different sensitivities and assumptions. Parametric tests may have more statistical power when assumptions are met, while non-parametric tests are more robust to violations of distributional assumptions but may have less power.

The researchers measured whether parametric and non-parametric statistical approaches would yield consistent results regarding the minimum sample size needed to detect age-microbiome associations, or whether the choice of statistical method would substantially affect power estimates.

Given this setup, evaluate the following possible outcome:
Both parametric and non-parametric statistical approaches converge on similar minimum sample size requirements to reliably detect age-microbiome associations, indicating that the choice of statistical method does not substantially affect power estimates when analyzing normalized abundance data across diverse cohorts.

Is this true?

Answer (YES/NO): YES